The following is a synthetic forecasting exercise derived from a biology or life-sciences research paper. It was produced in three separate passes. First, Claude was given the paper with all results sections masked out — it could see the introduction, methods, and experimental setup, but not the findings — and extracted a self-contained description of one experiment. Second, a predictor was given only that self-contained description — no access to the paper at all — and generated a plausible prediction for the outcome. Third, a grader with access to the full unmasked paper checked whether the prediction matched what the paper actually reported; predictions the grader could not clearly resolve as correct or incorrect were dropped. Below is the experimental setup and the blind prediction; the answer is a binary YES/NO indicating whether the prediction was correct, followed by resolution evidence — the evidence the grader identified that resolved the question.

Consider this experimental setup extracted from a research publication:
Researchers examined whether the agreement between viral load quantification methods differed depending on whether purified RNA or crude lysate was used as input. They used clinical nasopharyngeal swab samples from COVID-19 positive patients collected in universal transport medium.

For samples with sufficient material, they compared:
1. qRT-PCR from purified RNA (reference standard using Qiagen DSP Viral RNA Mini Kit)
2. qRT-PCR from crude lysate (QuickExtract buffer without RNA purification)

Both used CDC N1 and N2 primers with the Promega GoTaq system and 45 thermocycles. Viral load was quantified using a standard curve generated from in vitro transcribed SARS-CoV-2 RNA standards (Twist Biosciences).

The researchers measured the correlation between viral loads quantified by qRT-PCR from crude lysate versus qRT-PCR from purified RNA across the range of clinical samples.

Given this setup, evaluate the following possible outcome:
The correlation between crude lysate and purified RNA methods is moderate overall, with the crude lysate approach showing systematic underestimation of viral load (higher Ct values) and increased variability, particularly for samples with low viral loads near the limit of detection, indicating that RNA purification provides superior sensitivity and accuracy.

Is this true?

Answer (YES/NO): YES